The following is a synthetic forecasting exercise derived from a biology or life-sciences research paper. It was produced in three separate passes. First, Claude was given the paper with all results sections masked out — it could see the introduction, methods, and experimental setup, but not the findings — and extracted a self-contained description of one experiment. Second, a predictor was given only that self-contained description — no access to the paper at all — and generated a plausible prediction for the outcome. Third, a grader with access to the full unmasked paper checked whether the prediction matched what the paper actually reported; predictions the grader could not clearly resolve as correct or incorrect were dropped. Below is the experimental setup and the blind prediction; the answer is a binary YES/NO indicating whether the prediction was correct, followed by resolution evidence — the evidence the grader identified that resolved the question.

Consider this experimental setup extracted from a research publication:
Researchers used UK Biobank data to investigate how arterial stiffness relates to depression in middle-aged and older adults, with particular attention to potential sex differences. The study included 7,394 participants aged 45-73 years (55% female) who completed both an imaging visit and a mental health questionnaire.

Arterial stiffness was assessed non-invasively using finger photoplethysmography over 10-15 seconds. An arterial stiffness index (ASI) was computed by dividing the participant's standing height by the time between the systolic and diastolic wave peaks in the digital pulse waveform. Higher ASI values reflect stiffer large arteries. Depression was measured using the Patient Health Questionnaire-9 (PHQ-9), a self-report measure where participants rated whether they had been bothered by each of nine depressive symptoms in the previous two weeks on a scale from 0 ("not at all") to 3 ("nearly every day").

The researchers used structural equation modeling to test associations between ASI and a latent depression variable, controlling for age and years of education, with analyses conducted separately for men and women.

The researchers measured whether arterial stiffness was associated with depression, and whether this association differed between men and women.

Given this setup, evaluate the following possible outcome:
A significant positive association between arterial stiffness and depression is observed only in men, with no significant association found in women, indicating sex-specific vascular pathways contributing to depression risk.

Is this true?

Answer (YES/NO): YES